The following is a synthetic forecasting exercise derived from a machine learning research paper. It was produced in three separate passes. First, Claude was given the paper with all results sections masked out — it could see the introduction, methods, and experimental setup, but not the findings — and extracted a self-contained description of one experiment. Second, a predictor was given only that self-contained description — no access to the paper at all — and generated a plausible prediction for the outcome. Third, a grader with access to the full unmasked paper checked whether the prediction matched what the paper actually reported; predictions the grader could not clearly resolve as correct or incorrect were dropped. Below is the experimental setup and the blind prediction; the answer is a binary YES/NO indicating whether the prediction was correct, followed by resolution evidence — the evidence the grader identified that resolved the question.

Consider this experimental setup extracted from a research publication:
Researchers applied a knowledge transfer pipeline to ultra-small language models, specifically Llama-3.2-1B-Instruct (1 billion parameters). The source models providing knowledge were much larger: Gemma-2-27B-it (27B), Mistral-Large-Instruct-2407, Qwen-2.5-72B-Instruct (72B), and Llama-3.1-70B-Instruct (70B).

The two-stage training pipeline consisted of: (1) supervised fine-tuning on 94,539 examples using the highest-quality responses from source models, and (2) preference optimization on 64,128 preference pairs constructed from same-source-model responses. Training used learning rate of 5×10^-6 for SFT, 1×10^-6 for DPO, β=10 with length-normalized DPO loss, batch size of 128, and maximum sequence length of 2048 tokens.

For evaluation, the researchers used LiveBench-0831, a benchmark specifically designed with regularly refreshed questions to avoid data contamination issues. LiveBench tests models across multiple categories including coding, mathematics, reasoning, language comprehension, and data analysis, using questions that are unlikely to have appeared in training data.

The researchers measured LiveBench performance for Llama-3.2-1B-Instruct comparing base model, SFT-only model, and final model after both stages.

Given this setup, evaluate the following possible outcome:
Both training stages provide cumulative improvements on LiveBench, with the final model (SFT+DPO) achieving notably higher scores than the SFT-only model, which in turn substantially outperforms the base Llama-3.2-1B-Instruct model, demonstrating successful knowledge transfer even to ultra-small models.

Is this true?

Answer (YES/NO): NO